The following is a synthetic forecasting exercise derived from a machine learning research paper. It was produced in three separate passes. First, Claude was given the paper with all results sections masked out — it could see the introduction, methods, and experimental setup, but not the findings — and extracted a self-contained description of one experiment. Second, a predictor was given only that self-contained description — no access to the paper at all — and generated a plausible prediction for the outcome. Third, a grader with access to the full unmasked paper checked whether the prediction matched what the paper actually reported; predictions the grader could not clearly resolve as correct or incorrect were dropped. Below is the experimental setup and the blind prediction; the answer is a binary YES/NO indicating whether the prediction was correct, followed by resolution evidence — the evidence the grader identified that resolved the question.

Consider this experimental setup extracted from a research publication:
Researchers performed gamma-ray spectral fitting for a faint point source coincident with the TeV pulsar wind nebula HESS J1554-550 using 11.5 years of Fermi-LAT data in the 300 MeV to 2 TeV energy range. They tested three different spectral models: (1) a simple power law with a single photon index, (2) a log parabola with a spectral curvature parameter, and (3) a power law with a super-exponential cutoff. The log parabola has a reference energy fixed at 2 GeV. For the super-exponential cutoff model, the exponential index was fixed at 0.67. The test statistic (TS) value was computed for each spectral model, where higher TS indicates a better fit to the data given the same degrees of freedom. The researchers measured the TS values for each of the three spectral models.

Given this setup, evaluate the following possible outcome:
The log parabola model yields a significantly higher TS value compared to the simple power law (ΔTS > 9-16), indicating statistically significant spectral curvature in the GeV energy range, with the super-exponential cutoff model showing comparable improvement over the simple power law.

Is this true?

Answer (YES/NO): NO